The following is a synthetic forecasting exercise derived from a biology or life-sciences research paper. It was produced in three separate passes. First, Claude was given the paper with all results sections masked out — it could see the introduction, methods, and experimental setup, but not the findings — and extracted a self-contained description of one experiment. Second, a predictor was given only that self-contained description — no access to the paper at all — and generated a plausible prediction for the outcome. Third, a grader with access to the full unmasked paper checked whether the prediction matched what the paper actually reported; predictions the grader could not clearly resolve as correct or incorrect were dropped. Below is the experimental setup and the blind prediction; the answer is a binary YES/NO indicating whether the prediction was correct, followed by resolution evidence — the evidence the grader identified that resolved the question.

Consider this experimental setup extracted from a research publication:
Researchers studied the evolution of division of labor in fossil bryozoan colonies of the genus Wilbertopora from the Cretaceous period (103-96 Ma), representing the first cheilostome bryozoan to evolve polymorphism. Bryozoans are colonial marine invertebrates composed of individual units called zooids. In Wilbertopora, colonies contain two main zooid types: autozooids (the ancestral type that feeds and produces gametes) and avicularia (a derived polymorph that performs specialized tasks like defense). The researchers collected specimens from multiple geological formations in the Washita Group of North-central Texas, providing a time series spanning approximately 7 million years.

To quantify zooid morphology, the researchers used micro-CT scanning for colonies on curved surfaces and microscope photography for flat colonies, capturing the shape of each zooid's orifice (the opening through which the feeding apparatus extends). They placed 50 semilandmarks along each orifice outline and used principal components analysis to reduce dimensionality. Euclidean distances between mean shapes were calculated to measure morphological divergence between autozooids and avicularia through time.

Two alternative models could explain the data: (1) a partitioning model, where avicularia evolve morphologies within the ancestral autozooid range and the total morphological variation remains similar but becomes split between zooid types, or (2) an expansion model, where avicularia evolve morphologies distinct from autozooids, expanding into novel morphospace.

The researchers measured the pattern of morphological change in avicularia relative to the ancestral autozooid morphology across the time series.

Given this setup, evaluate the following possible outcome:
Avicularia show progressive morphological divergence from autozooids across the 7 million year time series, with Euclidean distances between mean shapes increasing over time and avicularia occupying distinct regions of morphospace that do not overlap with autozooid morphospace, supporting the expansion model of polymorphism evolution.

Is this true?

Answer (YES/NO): NO